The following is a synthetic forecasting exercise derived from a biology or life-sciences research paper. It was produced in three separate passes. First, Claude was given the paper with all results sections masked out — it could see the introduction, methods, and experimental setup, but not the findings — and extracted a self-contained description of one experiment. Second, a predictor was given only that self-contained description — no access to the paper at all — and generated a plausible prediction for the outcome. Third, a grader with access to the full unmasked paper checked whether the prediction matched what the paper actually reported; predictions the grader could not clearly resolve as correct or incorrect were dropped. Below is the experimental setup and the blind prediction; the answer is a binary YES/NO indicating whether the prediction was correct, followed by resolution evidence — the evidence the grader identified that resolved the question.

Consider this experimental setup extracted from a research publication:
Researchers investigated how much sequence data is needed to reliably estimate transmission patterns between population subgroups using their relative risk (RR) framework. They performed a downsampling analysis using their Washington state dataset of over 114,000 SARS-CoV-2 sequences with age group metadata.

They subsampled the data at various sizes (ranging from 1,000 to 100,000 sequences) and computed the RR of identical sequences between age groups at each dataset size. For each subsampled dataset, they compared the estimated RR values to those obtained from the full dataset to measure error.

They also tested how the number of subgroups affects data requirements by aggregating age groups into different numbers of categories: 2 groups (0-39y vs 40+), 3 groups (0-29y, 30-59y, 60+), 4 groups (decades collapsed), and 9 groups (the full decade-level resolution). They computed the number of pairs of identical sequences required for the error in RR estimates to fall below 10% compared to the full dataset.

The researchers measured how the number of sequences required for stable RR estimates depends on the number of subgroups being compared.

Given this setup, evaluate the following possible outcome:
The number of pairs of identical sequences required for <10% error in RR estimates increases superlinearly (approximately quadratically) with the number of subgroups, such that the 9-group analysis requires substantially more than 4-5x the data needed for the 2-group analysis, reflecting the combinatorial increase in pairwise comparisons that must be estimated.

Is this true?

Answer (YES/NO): YES